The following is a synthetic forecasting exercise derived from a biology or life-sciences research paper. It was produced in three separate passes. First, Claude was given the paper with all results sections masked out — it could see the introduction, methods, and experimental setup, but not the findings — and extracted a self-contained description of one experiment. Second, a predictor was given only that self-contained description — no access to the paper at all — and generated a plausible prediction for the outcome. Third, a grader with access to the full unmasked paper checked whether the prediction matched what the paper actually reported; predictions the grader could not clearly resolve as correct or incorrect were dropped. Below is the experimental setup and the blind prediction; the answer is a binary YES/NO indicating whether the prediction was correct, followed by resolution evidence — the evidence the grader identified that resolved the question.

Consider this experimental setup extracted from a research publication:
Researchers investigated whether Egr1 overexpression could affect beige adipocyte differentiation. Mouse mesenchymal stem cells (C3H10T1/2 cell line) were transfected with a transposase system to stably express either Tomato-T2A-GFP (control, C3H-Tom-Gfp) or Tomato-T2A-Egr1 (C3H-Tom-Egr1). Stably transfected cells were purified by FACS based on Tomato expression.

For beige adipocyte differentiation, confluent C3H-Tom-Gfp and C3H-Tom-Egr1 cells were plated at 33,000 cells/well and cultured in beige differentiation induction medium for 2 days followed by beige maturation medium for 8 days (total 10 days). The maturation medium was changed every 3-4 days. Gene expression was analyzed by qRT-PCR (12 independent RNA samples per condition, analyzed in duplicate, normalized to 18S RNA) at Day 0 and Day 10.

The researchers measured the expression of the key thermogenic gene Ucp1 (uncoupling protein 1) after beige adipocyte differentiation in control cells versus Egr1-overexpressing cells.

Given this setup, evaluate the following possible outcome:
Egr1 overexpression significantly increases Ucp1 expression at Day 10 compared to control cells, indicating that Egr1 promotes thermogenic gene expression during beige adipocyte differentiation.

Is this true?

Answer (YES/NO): NO